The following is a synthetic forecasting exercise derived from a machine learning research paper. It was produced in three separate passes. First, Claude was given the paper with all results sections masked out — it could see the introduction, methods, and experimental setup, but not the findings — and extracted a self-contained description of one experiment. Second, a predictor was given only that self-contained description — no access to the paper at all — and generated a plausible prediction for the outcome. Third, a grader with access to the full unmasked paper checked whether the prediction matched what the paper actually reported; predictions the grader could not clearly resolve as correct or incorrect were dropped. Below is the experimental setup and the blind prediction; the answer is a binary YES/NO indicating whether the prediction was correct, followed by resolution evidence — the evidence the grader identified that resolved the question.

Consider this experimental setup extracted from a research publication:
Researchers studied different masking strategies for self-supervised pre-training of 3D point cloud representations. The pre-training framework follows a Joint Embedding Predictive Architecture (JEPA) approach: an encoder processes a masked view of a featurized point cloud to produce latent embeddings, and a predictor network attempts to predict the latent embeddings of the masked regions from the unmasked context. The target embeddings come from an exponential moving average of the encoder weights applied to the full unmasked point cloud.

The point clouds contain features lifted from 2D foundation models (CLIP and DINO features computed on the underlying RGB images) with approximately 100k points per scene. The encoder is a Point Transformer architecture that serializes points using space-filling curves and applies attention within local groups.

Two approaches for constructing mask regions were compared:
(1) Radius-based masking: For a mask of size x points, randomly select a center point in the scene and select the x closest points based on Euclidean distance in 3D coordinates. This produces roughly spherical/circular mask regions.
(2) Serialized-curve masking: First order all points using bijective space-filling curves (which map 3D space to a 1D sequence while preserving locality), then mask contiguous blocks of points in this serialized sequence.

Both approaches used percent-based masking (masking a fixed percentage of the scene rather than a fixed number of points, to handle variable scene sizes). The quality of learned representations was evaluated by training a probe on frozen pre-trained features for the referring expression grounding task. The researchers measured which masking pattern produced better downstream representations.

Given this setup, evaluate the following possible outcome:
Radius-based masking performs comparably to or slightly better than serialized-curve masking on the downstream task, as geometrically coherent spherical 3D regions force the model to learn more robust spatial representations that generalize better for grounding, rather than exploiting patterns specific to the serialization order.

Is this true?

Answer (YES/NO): NO